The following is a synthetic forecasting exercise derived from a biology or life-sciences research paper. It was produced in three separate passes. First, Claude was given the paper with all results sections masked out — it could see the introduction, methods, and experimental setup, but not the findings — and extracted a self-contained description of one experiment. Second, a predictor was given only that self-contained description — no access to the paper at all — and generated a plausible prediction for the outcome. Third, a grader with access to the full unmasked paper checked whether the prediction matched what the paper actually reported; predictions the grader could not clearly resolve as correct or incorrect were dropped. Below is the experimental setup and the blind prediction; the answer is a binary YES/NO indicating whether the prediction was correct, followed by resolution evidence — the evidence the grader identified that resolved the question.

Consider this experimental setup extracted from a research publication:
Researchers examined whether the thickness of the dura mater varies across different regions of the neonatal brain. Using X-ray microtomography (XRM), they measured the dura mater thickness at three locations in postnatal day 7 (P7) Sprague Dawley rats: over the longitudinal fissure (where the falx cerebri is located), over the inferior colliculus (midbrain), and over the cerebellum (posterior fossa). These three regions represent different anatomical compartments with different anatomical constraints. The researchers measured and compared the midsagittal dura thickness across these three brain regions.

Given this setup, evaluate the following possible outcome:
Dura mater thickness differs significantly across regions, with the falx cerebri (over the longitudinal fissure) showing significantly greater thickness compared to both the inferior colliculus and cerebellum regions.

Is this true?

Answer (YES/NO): NO